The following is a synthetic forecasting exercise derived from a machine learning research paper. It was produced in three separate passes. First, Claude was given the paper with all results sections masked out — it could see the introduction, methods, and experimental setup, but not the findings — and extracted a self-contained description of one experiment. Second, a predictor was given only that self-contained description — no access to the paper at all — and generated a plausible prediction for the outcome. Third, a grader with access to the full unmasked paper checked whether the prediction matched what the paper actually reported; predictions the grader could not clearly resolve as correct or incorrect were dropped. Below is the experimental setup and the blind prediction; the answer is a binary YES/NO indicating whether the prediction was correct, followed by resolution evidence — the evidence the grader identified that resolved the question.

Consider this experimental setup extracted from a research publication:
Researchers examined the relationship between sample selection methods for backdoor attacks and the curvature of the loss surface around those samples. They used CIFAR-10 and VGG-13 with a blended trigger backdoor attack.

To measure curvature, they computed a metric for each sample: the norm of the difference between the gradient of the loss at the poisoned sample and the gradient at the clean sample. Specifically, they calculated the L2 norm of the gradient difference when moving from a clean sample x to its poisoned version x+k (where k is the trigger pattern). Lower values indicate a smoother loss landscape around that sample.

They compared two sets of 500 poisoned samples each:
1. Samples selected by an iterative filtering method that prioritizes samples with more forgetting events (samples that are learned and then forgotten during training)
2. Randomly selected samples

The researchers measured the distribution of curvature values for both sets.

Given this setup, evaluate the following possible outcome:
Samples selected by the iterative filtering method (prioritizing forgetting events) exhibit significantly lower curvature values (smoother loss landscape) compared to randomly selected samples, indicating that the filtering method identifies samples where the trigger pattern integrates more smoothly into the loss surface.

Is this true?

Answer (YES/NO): YES